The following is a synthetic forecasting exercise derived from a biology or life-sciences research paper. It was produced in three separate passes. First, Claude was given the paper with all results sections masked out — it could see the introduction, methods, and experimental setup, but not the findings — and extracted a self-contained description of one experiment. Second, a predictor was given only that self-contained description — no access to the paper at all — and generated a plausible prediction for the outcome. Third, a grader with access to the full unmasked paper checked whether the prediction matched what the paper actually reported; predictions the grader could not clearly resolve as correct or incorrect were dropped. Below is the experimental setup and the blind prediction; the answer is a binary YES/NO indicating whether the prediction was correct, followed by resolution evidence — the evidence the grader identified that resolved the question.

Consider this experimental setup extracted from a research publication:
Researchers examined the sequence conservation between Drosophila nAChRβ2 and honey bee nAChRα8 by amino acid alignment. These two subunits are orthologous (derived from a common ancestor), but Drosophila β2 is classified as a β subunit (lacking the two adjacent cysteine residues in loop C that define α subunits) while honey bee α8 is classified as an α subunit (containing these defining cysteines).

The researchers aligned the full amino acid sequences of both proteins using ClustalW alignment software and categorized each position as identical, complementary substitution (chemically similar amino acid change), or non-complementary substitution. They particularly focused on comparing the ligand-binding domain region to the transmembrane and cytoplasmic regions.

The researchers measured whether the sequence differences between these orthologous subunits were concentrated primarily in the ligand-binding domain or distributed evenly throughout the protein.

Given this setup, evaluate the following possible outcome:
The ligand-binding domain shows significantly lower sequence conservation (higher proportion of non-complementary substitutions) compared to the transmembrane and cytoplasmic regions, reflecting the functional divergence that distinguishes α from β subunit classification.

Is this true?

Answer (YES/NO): NO